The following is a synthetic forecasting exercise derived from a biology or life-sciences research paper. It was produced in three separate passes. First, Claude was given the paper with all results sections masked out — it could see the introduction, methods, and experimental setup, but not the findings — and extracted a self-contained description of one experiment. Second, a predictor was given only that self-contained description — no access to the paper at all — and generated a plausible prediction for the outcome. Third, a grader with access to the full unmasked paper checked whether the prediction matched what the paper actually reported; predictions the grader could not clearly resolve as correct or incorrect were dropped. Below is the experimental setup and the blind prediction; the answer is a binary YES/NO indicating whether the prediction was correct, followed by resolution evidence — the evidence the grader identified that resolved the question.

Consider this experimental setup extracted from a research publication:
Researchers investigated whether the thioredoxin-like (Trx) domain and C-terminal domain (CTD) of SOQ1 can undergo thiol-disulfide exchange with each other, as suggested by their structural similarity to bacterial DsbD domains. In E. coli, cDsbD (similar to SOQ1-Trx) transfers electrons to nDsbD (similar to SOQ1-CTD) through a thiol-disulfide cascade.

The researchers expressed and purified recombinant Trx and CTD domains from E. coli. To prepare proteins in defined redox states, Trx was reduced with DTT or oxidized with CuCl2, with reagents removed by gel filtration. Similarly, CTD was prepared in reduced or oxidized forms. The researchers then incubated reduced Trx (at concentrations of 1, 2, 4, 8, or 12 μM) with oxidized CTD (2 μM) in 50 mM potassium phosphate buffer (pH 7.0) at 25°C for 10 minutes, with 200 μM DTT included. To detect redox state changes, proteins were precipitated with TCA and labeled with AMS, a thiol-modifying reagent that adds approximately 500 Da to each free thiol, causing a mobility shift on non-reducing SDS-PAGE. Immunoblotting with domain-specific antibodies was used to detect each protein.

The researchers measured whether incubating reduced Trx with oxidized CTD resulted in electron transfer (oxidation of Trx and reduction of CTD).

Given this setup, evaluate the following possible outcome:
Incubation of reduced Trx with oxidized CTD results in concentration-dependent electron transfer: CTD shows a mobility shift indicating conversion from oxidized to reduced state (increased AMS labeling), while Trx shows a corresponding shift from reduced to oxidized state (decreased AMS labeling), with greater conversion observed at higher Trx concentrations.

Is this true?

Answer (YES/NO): NO